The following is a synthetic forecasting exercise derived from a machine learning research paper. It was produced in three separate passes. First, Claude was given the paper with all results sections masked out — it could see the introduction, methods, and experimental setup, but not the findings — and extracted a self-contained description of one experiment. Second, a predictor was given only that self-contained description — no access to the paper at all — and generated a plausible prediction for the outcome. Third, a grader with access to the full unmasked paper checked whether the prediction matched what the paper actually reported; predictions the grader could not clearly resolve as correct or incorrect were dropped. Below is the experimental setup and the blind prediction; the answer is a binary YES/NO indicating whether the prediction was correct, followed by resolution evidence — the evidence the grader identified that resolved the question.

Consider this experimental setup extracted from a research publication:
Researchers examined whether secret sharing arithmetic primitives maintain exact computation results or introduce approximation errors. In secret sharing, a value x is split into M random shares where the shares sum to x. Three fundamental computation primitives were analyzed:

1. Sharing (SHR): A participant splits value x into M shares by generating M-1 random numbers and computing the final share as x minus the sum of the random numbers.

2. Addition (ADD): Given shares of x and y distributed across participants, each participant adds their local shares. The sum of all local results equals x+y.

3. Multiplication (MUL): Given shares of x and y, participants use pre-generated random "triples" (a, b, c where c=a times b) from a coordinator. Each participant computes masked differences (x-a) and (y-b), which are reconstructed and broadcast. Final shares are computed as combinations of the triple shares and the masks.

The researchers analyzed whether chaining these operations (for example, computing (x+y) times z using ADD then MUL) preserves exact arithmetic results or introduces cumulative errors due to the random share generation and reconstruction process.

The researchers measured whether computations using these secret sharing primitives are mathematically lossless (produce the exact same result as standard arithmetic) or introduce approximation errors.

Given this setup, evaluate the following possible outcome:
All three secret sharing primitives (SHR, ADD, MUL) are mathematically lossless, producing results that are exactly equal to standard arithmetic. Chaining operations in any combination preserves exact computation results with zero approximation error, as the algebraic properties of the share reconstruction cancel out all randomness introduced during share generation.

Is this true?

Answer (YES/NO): YES